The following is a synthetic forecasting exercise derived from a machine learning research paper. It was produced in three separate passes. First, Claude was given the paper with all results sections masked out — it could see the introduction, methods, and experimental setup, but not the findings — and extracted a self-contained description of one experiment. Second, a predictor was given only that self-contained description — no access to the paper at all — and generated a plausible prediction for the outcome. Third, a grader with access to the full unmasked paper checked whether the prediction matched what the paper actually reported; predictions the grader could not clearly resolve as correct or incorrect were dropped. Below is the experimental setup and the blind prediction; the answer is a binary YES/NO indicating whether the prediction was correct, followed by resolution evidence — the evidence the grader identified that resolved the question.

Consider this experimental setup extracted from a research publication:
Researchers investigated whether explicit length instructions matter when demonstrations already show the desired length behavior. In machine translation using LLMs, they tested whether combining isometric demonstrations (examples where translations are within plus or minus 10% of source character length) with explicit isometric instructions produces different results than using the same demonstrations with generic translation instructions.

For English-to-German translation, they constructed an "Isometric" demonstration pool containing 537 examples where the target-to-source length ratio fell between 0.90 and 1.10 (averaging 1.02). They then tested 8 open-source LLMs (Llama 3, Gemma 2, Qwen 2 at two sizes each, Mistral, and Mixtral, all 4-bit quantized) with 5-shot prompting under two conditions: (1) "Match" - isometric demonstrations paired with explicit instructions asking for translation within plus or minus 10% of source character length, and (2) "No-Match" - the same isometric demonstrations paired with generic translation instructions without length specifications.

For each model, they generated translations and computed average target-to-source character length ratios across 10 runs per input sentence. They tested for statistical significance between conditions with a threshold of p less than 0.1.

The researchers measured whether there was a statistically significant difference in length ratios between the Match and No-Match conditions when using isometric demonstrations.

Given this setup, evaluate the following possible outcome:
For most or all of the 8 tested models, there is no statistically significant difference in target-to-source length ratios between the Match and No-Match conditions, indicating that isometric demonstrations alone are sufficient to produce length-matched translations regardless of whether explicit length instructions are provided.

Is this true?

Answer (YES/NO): NO